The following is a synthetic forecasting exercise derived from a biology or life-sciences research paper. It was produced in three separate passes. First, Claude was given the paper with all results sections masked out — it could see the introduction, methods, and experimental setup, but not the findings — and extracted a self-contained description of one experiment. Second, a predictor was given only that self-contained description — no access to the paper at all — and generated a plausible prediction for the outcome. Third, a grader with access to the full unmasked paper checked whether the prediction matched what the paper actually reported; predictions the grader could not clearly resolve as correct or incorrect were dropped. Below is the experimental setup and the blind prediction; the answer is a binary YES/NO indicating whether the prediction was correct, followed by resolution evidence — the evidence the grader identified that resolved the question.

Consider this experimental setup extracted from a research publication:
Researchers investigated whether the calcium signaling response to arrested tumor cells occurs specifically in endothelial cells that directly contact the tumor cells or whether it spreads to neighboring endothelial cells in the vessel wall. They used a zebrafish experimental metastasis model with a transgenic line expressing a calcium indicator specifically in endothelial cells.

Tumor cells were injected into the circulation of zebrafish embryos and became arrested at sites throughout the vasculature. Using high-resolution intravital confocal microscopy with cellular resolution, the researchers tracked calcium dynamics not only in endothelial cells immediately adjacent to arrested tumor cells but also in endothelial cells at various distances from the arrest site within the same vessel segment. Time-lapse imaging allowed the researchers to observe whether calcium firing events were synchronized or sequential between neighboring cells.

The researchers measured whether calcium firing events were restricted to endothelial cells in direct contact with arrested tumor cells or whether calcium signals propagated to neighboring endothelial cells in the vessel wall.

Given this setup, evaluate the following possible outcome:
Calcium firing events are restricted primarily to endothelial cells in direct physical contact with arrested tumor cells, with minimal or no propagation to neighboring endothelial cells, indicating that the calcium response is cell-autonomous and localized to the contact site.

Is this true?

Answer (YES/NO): NO